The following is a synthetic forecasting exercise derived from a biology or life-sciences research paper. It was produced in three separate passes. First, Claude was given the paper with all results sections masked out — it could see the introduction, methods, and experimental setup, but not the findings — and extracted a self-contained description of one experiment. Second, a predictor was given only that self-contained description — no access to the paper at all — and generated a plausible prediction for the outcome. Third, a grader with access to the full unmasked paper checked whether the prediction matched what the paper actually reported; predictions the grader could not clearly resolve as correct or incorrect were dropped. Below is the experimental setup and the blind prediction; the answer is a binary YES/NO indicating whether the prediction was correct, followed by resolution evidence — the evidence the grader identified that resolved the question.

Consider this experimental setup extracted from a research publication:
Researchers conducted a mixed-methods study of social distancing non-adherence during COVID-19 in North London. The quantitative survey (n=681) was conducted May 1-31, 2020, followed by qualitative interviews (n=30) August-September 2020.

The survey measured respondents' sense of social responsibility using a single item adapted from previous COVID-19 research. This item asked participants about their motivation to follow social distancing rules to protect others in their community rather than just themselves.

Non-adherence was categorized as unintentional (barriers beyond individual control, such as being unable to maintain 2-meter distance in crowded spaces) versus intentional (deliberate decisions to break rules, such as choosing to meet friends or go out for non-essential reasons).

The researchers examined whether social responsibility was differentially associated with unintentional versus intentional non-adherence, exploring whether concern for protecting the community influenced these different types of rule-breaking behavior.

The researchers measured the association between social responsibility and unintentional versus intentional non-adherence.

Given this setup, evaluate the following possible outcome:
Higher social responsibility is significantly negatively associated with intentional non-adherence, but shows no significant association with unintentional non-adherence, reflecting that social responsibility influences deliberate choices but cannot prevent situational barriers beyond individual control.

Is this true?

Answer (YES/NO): YES